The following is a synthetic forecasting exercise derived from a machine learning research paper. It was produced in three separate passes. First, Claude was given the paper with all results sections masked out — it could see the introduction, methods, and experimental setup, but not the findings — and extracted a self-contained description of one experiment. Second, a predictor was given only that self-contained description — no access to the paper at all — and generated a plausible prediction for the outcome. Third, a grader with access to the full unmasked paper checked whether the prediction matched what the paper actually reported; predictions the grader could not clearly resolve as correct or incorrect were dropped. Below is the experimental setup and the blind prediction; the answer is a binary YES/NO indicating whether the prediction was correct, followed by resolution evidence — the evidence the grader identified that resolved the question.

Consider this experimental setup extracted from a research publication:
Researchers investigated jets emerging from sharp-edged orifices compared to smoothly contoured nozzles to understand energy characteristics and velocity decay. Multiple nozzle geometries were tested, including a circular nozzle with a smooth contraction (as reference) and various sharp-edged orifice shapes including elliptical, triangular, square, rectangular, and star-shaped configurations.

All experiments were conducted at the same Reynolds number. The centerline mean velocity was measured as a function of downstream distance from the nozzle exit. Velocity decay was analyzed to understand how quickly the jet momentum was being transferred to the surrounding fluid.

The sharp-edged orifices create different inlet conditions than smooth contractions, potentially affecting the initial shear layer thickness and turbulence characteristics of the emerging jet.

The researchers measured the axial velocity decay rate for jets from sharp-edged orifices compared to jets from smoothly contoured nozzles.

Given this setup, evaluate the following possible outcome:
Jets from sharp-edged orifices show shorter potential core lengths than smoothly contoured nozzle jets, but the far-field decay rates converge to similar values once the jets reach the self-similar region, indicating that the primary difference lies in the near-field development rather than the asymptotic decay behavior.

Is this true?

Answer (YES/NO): NO